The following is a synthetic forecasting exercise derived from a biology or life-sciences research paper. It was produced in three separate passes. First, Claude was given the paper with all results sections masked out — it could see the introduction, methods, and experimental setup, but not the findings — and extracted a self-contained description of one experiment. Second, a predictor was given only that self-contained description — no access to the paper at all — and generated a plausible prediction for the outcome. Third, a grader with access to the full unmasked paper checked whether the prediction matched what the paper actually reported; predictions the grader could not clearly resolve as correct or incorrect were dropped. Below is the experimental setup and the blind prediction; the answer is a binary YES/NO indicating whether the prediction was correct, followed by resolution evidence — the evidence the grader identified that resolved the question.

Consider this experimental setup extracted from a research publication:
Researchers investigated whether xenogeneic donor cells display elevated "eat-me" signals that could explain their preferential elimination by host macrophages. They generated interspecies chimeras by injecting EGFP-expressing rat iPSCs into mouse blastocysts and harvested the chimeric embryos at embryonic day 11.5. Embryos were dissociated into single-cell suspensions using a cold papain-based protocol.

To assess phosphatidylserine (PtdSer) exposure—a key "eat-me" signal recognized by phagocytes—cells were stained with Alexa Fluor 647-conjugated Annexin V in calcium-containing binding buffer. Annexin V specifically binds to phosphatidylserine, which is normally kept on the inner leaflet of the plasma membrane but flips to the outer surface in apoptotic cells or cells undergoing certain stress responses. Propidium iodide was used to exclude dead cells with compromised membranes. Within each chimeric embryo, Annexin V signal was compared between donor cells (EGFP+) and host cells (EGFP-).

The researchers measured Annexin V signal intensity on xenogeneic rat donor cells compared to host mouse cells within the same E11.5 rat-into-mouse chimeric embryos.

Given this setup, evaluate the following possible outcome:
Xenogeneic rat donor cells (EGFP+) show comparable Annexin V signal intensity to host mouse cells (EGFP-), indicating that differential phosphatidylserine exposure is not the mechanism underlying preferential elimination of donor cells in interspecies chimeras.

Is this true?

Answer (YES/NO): NO